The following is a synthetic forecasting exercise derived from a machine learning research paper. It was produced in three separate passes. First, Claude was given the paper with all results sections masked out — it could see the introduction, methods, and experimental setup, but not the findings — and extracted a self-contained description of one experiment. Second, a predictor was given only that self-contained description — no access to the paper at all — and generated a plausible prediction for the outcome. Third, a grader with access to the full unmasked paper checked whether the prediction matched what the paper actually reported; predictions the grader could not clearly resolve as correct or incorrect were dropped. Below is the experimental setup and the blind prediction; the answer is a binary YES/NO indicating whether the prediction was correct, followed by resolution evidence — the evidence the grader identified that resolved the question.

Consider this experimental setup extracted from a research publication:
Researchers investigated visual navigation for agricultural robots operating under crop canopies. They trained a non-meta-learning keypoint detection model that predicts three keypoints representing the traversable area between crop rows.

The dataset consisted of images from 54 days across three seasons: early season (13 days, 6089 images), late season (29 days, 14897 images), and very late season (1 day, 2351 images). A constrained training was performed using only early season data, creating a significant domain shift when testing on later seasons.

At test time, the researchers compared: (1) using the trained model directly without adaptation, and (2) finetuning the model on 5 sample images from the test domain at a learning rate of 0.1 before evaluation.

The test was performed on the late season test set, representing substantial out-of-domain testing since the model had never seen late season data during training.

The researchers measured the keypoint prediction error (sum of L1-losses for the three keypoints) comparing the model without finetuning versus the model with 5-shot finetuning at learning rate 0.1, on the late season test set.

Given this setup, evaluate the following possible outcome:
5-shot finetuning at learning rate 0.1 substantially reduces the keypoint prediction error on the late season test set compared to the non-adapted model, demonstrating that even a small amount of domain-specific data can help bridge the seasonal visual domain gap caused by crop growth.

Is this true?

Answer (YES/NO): YES